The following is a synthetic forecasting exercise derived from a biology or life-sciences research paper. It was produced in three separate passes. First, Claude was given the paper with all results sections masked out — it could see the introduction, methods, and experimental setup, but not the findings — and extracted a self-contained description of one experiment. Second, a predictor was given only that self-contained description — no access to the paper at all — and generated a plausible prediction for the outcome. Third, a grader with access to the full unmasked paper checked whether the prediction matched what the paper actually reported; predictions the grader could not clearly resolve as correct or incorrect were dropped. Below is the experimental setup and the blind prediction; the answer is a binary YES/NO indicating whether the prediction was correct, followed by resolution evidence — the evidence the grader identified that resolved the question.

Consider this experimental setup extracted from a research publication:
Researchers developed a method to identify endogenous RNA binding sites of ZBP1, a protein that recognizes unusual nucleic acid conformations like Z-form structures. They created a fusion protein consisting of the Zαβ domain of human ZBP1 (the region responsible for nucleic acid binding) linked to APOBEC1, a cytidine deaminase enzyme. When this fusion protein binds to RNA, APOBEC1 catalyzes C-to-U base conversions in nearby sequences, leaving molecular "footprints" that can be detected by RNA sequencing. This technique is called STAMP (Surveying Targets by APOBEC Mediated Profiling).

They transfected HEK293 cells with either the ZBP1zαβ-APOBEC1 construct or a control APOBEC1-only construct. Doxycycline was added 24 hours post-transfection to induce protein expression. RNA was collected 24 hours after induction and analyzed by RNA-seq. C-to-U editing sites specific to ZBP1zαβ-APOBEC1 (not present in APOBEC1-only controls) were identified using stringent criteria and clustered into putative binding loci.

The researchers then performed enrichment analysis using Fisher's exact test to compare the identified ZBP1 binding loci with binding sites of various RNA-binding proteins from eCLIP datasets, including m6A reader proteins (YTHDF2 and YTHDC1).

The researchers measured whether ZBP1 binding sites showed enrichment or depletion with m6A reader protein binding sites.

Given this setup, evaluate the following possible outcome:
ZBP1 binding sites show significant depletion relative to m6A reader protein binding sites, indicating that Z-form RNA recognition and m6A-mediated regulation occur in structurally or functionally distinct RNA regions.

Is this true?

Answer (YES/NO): NO